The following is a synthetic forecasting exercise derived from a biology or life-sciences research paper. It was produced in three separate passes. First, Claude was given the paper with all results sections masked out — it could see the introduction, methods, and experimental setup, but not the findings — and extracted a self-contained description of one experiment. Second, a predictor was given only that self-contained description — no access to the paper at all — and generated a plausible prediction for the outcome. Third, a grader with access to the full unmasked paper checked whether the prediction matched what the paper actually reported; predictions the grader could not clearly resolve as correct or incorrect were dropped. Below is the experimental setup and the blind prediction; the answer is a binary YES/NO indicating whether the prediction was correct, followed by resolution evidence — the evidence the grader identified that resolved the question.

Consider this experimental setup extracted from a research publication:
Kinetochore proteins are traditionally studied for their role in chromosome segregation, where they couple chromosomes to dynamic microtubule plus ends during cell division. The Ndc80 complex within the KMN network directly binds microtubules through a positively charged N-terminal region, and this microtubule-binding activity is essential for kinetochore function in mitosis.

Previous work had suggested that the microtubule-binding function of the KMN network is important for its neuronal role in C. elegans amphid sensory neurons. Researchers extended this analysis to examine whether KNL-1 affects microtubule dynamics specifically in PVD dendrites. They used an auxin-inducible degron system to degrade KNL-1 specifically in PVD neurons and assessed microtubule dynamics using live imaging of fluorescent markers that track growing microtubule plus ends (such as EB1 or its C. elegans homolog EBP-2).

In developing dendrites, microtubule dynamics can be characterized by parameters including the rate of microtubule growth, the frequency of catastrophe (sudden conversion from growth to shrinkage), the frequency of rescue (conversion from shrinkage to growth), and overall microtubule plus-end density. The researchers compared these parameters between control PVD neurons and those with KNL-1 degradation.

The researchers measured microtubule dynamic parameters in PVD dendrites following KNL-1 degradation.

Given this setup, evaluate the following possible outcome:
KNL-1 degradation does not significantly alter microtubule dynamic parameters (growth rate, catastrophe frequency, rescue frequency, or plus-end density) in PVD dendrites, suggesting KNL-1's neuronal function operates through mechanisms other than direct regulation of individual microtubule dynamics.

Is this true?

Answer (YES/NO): NO